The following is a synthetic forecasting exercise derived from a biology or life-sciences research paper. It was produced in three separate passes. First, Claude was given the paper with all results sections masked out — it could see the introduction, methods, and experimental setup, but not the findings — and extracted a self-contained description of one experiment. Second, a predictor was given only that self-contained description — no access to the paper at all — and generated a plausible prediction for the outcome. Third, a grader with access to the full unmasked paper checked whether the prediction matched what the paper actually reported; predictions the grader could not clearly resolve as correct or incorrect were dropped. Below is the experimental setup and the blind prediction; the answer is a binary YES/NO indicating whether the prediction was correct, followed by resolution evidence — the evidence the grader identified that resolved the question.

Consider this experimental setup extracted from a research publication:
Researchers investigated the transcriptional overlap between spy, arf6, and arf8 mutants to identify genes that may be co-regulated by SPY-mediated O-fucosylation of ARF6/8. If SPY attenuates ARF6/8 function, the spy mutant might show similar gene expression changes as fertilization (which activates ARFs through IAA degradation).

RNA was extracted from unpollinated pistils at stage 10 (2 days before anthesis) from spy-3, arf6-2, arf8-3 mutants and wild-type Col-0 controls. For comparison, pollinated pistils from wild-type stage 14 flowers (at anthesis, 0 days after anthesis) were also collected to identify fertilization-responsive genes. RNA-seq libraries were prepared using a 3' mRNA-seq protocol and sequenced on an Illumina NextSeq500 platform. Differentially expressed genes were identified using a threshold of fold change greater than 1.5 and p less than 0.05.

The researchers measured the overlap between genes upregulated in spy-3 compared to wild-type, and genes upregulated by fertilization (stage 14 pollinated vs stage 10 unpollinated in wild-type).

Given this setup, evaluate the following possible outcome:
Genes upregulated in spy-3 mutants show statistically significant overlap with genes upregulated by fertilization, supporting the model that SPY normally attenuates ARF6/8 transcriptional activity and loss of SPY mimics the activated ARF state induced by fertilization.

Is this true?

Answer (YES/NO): YES